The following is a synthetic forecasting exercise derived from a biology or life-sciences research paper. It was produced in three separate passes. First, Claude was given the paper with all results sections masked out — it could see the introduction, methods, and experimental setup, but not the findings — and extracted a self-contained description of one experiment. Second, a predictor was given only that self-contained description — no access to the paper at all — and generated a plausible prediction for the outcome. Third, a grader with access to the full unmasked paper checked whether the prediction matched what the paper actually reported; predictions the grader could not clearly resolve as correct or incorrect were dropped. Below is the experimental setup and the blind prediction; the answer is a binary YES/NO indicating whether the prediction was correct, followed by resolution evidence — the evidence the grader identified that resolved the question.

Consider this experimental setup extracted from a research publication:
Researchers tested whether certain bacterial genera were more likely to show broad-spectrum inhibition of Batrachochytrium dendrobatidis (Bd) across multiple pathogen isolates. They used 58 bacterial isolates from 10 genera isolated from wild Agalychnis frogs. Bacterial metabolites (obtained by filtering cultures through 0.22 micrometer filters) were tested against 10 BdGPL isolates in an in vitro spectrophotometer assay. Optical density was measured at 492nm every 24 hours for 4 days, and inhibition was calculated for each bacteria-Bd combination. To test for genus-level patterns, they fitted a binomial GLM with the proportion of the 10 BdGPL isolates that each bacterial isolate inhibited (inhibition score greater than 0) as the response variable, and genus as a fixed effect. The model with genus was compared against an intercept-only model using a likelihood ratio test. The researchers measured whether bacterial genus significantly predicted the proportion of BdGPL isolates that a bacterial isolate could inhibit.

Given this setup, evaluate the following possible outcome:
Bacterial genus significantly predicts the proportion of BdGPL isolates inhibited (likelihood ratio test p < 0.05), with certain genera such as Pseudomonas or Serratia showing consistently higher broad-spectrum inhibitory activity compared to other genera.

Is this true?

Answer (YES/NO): NO